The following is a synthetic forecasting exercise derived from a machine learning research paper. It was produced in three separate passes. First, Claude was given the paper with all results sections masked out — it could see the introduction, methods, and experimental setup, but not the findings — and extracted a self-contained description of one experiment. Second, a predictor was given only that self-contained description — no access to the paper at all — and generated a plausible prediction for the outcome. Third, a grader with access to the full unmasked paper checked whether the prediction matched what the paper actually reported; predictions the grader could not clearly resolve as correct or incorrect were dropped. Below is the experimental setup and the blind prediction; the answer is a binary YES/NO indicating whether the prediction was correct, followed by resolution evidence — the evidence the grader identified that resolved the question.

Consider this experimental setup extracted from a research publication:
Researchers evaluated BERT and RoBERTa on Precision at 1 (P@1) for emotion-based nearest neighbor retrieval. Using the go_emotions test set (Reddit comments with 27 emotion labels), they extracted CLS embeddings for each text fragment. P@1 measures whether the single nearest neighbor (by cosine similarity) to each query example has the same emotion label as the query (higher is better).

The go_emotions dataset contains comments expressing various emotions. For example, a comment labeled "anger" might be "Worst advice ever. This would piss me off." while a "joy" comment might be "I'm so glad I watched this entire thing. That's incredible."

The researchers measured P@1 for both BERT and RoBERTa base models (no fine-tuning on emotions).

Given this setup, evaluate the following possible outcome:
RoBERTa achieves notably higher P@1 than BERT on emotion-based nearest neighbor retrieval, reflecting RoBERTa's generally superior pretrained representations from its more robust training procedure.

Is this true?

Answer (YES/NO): NO